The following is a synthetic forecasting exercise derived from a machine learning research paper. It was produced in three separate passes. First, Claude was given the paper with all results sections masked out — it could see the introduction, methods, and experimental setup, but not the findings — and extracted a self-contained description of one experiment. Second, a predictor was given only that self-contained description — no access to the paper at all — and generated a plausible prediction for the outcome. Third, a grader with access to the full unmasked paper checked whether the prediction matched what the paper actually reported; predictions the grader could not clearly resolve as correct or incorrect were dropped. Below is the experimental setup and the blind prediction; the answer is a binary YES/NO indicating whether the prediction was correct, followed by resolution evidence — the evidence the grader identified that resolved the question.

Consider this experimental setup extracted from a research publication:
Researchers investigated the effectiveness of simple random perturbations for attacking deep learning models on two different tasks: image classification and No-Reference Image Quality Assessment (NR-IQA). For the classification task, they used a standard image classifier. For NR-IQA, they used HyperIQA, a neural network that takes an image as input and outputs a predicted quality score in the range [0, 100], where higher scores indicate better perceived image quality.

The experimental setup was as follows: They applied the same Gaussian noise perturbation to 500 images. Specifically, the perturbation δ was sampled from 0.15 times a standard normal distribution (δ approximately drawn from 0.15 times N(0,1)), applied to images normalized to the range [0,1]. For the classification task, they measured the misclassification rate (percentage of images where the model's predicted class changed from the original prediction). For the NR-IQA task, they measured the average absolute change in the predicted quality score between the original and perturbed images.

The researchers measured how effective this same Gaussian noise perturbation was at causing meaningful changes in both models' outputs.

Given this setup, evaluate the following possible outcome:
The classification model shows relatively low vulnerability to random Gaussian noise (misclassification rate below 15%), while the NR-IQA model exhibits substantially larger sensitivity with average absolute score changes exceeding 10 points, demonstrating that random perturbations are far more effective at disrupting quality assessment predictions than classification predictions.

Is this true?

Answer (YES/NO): NO